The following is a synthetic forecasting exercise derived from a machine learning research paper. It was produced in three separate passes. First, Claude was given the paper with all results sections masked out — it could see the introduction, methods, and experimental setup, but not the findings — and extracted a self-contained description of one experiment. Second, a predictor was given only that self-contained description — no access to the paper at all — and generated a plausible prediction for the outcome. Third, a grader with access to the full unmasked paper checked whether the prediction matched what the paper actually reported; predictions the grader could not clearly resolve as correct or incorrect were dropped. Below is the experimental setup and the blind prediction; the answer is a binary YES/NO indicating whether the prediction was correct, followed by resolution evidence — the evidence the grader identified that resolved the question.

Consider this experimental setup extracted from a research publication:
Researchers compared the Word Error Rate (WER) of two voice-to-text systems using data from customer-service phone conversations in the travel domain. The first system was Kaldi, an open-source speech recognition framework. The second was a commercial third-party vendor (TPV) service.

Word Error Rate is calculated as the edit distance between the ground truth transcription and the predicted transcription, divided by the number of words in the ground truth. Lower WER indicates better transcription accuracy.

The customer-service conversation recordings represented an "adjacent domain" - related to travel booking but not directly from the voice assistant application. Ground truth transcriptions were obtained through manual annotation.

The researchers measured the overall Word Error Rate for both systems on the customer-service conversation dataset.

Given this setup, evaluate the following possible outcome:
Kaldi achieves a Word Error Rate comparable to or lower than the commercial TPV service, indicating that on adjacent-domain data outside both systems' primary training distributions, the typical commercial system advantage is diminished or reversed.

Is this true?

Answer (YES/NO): NO